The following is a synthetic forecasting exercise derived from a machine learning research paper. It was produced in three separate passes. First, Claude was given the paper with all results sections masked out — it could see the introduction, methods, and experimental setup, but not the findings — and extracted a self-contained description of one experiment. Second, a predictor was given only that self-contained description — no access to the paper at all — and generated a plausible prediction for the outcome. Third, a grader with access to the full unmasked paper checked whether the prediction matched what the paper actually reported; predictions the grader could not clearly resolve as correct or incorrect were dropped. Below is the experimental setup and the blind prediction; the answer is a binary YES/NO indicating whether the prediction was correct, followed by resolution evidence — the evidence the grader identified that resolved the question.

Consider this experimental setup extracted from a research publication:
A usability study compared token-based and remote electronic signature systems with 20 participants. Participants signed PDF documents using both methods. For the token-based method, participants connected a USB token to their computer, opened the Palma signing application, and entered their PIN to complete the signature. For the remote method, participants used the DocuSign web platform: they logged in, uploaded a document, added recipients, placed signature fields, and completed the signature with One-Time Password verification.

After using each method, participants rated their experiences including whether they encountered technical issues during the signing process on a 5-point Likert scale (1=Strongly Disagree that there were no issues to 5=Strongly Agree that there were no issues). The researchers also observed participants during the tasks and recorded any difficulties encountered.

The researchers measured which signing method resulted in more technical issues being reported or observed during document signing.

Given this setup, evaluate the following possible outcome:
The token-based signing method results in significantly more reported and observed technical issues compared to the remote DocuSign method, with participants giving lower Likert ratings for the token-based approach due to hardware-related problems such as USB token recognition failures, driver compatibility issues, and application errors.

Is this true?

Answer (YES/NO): NO